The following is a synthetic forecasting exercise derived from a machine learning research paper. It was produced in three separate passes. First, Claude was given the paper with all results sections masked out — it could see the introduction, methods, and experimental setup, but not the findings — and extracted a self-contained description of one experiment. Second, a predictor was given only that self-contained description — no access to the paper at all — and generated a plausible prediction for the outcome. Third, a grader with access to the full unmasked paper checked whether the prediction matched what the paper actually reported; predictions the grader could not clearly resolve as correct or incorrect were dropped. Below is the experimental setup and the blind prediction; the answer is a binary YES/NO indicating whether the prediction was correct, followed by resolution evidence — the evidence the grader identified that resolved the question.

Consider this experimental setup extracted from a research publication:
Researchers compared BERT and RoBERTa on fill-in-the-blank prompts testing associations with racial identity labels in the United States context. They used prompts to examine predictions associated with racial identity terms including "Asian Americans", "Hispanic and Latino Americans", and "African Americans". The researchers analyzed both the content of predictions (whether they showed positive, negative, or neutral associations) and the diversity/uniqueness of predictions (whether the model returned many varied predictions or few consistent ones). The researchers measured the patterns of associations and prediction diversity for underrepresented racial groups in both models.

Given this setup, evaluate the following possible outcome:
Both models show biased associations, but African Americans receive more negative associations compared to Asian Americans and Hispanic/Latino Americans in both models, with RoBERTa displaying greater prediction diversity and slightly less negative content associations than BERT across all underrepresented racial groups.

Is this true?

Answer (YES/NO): NO